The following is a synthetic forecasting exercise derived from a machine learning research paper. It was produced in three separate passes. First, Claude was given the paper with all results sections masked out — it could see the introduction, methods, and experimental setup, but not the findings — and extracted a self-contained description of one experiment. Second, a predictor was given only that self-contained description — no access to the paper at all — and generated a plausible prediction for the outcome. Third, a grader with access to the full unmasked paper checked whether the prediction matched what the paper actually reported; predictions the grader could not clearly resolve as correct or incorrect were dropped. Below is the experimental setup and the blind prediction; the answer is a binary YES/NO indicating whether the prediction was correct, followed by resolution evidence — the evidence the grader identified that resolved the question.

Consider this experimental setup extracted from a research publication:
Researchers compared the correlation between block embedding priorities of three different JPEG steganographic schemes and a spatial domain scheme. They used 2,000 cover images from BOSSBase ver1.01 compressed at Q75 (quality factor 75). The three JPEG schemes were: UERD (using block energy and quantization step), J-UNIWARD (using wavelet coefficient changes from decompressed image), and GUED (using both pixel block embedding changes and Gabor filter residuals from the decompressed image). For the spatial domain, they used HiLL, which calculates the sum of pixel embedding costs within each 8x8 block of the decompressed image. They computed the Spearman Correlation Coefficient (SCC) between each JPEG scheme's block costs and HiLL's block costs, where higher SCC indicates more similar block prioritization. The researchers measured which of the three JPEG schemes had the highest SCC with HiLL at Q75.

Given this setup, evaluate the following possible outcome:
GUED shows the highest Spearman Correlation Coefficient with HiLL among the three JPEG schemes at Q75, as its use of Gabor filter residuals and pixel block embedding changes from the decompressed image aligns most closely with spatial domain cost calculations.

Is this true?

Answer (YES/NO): YES